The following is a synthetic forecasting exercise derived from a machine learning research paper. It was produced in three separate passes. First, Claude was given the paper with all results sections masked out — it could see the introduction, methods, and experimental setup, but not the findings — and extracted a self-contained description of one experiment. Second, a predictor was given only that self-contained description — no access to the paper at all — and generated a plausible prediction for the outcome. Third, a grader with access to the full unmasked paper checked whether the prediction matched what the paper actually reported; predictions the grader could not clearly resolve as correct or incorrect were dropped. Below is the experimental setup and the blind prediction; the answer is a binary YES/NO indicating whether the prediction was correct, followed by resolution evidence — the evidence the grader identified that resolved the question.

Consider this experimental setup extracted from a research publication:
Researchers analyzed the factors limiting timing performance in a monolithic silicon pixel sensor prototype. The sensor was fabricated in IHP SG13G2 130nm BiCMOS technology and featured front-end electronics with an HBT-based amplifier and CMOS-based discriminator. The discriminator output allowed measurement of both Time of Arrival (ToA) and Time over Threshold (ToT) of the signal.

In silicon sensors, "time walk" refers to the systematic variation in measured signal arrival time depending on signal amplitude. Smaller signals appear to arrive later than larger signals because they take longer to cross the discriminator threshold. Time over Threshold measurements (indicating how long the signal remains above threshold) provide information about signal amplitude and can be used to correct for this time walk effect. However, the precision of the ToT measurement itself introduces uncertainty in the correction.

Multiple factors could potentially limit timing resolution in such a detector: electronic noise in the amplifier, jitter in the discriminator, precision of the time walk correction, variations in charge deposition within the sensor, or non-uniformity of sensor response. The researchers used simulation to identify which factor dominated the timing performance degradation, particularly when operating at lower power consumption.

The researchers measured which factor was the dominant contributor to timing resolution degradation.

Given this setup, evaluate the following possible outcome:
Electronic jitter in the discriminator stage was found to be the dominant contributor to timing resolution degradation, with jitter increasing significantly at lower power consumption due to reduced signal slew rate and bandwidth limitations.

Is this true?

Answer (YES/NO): NO